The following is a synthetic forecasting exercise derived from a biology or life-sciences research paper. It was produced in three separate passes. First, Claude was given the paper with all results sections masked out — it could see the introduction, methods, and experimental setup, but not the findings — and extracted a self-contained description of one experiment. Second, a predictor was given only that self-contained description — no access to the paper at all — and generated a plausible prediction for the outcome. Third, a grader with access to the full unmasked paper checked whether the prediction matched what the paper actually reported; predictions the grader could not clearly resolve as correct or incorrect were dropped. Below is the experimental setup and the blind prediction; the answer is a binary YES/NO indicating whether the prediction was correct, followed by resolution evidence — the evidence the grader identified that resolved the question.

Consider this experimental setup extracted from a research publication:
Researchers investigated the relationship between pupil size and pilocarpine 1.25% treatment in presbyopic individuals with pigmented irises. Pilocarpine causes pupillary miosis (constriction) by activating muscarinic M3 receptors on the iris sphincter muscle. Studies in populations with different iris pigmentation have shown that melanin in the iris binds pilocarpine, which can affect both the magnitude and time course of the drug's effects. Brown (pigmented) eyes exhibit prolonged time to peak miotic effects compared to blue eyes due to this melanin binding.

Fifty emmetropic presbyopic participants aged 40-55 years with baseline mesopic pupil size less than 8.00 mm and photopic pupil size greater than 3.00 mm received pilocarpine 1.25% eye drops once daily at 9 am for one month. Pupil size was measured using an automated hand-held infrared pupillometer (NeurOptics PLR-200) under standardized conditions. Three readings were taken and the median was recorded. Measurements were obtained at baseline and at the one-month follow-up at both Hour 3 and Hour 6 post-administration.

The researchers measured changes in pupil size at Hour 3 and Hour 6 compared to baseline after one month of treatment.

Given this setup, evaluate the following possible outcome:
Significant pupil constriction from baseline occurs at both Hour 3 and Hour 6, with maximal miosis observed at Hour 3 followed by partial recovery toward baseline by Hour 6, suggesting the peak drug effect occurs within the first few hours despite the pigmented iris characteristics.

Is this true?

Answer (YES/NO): NO